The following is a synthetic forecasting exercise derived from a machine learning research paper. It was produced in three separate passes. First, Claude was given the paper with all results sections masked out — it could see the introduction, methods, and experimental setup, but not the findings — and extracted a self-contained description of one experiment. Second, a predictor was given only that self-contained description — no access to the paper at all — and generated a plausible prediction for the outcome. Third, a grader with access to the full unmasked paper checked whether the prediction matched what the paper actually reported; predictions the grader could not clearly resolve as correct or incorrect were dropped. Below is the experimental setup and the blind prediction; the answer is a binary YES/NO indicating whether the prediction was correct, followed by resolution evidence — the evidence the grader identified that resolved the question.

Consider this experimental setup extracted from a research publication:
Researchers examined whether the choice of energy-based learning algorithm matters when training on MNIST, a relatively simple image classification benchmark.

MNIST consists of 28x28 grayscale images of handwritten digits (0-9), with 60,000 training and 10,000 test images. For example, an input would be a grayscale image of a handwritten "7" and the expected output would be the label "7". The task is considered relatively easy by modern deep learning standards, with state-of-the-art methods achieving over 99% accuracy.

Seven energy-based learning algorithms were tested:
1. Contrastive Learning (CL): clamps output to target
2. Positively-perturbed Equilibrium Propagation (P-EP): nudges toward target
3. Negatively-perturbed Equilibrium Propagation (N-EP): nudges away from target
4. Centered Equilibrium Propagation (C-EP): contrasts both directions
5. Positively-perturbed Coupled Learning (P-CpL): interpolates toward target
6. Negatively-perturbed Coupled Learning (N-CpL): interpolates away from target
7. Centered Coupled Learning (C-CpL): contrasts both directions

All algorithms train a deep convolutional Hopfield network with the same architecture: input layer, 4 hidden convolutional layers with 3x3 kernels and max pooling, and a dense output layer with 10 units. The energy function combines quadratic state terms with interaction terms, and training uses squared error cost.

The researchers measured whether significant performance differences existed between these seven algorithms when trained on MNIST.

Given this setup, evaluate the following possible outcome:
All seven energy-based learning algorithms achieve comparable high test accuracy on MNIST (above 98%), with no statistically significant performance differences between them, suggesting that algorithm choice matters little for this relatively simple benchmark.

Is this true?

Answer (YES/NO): NO